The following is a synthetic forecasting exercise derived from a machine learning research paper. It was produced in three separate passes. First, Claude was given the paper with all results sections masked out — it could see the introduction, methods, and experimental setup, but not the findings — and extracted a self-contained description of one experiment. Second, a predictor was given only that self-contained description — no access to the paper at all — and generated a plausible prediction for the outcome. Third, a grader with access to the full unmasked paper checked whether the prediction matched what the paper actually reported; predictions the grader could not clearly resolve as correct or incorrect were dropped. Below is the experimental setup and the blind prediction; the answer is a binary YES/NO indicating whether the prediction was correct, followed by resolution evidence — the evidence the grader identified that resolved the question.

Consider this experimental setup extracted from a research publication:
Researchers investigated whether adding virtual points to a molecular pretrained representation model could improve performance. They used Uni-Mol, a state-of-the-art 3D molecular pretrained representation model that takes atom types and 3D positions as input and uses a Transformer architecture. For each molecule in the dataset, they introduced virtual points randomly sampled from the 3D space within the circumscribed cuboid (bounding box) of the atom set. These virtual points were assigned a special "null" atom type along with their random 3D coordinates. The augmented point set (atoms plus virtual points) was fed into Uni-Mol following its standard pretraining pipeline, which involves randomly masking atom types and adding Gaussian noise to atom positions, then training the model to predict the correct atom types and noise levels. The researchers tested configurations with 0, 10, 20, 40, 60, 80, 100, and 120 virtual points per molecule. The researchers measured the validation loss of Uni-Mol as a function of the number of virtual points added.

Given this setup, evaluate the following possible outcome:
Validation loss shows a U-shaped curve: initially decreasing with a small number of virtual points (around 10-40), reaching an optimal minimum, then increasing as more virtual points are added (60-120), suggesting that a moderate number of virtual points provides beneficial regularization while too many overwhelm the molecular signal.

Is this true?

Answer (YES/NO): NO